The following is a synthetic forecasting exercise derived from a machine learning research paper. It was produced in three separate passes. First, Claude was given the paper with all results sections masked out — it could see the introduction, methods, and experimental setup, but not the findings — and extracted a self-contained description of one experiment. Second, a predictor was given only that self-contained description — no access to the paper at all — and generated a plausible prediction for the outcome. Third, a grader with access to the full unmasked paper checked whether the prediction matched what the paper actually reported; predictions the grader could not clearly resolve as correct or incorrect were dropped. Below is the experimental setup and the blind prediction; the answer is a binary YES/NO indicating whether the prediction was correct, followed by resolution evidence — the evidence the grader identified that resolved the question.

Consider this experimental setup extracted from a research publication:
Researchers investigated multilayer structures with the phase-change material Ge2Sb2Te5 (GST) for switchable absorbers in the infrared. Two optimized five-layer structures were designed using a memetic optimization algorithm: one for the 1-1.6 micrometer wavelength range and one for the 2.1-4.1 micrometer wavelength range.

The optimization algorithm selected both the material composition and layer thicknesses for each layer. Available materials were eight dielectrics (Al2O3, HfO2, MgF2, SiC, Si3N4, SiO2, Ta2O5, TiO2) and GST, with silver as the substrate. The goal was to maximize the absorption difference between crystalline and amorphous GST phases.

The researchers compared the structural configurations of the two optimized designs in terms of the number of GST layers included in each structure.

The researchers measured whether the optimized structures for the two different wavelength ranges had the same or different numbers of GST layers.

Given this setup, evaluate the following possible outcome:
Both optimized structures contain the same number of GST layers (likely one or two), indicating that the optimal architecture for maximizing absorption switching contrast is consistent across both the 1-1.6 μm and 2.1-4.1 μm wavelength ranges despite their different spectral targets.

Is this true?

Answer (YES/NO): NO